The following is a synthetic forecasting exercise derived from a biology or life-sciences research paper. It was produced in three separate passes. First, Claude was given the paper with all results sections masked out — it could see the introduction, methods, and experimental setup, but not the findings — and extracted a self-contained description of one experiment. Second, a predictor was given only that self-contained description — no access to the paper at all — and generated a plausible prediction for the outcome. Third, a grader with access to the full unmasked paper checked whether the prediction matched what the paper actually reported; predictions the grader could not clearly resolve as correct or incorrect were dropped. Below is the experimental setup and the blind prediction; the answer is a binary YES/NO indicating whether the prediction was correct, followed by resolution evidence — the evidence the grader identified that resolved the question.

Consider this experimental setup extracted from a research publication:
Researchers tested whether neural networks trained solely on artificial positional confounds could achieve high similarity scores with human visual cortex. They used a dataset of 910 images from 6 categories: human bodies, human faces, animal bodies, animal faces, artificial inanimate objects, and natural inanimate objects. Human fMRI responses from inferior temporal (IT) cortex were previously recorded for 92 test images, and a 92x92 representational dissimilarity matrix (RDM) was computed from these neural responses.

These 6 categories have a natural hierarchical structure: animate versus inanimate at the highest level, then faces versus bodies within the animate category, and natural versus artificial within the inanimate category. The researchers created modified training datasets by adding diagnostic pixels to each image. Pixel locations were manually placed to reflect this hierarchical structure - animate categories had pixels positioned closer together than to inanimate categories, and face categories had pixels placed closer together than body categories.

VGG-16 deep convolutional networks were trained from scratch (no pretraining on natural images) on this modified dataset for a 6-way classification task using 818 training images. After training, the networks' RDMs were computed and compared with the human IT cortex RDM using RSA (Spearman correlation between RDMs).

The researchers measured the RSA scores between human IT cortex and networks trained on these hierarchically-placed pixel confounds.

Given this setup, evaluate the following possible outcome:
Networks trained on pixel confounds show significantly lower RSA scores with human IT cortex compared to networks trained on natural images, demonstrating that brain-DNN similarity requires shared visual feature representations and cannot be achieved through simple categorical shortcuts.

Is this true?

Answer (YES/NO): NO